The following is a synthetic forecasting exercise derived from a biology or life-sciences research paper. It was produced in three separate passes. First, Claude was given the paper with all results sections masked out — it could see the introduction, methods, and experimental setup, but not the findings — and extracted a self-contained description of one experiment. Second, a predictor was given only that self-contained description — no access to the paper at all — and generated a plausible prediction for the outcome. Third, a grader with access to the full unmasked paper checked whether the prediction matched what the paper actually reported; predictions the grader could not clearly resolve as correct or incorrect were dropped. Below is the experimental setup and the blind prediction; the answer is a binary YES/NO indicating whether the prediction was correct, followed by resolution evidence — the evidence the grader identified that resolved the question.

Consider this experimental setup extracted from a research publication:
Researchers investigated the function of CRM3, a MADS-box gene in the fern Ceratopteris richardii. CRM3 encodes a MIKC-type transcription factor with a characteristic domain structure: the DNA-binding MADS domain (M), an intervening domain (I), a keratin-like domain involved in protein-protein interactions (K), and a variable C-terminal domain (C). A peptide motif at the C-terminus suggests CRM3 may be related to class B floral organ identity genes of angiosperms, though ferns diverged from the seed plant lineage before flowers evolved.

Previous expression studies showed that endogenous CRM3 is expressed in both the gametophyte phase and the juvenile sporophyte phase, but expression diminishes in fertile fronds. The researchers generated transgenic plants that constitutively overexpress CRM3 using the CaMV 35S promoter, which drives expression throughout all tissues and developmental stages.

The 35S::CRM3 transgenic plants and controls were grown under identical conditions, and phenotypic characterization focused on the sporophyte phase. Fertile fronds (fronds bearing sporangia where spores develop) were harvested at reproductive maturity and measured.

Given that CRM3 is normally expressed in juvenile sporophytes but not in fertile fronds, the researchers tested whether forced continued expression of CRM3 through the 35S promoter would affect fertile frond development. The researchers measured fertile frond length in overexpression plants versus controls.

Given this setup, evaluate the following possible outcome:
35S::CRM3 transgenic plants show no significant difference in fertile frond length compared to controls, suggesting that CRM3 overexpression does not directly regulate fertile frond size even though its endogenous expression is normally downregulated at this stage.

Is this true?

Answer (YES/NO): NO